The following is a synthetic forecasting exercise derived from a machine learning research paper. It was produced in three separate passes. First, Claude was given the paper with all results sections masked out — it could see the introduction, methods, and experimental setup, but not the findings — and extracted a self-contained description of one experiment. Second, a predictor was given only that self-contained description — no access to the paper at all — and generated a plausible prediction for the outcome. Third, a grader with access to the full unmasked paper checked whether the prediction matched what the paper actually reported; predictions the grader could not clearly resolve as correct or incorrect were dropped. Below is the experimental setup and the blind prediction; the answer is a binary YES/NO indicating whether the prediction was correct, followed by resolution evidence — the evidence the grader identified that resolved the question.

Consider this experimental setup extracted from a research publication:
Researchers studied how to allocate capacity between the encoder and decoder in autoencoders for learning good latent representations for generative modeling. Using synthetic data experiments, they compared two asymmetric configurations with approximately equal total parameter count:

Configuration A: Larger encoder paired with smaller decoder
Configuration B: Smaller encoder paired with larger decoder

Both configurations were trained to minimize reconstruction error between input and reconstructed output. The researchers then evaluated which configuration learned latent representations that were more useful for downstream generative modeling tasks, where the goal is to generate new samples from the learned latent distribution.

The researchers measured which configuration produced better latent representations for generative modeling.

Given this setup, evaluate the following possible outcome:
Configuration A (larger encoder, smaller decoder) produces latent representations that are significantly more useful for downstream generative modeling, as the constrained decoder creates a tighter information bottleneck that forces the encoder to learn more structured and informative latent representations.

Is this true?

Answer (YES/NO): YES